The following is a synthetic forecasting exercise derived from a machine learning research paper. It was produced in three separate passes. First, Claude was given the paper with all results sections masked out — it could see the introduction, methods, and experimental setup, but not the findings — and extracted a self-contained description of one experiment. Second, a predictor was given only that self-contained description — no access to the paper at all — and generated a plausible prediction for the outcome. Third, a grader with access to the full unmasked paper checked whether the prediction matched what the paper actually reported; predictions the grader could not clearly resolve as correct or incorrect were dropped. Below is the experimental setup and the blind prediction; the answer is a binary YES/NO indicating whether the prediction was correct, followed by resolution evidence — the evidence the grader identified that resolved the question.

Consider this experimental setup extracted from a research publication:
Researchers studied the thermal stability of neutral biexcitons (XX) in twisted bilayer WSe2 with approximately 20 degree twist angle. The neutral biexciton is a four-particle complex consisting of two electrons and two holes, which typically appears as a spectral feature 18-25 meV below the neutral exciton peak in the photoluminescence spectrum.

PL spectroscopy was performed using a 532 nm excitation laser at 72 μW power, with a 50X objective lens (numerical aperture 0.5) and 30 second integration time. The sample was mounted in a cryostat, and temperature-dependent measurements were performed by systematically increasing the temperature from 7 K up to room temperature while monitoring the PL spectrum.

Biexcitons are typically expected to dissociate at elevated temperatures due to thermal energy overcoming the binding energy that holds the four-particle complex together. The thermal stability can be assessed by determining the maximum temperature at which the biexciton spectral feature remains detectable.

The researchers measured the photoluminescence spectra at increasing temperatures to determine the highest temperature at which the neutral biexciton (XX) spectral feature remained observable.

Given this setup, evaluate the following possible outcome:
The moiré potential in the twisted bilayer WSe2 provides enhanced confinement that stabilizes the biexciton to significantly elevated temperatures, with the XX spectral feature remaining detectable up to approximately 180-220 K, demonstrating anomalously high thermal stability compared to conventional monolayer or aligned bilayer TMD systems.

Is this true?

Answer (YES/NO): YES